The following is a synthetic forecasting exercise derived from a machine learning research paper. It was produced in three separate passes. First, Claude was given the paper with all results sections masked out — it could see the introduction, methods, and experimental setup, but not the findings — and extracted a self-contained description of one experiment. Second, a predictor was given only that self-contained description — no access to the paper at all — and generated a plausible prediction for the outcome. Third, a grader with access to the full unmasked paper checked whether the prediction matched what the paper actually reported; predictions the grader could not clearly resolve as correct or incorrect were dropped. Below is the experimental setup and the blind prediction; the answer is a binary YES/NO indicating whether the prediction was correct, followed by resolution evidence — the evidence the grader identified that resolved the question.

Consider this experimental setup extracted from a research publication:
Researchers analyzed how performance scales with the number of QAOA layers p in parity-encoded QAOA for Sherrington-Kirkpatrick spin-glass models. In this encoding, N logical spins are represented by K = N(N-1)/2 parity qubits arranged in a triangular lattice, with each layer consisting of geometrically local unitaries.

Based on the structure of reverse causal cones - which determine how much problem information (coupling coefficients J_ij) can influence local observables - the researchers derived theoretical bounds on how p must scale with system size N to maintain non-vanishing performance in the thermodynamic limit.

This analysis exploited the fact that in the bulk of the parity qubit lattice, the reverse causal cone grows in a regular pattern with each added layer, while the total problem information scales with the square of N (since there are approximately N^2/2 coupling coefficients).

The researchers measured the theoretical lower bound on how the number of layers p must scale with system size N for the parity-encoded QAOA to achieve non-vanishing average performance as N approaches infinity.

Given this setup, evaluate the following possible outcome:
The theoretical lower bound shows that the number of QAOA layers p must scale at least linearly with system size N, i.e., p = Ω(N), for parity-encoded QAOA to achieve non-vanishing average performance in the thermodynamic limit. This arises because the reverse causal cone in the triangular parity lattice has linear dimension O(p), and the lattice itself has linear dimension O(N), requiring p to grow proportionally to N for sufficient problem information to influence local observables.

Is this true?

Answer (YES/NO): NO